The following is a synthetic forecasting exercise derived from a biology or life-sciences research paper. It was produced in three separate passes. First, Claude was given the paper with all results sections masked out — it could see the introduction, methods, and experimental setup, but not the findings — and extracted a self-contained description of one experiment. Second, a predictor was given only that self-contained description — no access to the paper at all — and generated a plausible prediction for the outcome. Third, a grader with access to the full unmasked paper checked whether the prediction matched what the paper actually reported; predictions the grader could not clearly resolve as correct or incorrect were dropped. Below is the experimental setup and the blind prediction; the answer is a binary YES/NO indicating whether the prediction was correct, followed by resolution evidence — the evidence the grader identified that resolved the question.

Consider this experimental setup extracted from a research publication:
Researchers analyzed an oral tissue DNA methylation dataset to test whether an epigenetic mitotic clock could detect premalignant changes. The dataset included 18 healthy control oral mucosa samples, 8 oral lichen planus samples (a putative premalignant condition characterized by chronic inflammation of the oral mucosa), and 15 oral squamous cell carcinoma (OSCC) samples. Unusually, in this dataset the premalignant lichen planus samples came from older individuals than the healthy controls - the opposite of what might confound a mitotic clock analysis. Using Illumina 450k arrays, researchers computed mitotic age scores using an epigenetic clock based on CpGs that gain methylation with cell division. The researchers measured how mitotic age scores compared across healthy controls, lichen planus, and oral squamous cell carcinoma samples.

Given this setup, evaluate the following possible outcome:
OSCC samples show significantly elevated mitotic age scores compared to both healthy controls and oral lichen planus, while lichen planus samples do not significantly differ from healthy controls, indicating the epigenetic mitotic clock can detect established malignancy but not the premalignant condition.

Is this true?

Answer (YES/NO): NO